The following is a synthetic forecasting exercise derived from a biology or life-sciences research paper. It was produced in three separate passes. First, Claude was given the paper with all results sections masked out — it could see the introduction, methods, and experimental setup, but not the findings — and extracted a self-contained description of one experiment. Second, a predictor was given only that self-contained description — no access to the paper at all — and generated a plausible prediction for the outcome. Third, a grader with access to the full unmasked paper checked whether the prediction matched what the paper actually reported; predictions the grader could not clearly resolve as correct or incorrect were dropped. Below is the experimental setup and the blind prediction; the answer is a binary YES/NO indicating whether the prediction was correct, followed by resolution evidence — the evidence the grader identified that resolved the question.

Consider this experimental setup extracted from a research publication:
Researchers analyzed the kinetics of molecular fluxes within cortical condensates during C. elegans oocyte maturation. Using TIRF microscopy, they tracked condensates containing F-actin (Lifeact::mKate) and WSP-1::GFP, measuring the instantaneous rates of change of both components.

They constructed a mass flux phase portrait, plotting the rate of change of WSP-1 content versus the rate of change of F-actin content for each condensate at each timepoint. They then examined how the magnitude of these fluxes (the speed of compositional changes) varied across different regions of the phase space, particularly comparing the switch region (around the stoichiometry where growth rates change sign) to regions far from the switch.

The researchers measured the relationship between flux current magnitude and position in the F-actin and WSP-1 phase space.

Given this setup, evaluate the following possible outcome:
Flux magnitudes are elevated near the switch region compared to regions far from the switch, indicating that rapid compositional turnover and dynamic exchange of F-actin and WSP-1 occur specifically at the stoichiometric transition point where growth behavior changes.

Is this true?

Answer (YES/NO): NO